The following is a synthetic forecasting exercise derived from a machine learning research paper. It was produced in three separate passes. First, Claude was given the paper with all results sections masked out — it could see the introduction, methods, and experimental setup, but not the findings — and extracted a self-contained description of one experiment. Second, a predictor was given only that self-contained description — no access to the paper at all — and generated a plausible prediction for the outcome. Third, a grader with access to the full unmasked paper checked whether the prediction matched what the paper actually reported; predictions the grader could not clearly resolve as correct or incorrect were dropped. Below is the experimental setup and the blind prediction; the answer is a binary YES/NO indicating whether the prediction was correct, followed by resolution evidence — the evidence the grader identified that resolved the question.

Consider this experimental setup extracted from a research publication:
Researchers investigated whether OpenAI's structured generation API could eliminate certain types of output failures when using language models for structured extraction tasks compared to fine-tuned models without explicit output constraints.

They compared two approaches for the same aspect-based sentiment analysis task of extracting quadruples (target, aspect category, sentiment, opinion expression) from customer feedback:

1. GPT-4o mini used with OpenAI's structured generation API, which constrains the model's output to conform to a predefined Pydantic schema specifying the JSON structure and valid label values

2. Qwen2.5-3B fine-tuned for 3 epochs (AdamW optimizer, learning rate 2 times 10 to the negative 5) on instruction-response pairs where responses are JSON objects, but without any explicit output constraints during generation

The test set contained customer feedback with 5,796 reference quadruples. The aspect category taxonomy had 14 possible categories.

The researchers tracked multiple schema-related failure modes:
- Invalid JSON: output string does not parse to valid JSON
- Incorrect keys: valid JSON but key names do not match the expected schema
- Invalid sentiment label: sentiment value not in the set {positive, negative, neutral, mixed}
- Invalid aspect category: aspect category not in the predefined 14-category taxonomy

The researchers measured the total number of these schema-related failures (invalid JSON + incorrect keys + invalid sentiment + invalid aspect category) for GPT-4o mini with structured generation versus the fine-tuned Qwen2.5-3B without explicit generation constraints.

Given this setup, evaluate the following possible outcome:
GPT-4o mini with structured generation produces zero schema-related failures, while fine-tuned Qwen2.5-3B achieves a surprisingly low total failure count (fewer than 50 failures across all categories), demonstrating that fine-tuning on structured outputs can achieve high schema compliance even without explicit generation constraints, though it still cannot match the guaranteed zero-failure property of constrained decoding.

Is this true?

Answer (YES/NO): YES